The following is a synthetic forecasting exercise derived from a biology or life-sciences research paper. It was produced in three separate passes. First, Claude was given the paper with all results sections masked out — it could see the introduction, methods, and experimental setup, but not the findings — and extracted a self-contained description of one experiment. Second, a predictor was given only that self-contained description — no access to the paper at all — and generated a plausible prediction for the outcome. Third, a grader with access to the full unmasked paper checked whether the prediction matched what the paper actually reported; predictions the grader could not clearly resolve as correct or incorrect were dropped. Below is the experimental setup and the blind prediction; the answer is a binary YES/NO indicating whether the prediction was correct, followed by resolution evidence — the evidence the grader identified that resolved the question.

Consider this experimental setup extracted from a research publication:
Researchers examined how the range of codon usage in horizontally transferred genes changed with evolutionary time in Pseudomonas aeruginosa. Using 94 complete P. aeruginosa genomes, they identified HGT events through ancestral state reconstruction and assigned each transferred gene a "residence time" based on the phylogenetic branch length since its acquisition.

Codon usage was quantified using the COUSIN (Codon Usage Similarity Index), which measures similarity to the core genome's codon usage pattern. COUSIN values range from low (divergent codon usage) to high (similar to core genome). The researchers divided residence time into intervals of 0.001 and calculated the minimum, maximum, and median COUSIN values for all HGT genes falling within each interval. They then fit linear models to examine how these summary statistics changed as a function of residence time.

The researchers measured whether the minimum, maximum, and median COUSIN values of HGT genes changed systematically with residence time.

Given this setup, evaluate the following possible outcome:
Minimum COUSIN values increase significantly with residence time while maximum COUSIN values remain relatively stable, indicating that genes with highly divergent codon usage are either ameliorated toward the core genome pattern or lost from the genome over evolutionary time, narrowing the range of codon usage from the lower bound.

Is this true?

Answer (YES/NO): NO